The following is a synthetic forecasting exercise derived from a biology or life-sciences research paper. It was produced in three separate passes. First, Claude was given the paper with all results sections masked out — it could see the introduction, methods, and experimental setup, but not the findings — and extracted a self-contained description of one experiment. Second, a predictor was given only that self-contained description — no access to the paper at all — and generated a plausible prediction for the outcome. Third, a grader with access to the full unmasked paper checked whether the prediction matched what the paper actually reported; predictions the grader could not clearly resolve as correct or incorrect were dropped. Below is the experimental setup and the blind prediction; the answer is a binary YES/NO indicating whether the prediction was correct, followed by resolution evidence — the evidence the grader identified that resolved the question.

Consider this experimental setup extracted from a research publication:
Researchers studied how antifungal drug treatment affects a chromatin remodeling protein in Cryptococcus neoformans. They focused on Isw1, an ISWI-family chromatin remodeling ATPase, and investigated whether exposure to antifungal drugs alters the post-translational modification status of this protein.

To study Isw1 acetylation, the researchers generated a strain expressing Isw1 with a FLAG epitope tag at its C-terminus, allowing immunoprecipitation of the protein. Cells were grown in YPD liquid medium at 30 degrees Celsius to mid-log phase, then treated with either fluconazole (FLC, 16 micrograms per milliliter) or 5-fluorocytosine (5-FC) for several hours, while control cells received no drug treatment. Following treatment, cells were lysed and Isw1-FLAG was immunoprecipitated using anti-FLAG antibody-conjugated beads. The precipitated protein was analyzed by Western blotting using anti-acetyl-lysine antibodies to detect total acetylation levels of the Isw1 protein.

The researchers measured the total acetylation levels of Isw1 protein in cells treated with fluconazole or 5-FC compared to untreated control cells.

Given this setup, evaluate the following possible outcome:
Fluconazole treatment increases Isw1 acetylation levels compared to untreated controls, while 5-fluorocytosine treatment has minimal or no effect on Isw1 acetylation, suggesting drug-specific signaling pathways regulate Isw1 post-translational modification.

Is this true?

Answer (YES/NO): NO